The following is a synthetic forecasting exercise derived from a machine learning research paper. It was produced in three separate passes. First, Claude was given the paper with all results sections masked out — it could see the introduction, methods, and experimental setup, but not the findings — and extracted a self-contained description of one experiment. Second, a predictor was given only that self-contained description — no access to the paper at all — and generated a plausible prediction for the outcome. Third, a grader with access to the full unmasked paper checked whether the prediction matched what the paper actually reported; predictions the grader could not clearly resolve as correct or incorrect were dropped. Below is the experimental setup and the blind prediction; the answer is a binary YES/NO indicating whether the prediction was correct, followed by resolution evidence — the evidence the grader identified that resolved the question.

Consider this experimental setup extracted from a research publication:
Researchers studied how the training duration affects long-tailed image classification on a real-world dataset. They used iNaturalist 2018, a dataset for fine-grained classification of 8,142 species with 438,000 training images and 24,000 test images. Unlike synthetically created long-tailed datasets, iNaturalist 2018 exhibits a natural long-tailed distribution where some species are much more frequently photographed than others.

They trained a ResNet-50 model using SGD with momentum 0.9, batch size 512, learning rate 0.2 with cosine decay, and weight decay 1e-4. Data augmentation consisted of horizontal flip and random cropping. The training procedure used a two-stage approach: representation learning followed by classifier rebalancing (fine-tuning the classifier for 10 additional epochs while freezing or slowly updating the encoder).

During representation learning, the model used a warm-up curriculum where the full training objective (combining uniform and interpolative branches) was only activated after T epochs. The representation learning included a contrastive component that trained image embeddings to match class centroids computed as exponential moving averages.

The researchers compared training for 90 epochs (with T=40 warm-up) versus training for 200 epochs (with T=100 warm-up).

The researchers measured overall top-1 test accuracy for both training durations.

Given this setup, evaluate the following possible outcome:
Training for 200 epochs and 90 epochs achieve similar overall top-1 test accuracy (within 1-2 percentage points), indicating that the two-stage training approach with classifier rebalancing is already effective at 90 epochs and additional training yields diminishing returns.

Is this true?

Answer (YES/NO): YES